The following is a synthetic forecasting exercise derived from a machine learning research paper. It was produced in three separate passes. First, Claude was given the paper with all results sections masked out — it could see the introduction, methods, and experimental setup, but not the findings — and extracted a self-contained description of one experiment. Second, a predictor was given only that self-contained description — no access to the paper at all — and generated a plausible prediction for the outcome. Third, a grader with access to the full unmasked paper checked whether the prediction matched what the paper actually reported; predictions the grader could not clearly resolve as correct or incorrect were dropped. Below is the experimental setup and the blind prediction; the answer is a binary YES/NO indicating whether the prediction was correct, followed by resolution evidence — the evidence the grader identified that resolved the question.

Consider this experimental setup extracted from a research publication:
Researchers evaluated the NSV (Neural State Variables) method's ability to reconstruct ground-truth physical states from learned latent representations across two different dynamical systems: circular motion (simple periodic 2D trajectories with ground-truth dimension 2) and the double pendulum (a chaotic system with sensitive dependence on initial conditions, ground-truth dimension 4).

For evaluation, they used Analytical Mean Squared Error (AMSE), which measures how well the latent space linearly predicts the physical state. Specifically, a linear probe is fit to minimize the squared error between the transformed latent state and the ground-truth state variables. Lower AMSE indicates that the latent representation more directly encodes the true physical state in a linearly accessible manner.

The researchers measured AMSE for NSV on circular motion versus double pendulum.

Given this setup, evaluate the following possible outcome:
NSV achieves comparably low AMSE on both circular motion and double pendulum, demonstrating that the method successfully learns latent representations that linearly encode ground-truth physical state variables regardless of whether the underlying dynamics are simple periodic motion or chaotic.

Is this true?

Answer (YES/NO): NO